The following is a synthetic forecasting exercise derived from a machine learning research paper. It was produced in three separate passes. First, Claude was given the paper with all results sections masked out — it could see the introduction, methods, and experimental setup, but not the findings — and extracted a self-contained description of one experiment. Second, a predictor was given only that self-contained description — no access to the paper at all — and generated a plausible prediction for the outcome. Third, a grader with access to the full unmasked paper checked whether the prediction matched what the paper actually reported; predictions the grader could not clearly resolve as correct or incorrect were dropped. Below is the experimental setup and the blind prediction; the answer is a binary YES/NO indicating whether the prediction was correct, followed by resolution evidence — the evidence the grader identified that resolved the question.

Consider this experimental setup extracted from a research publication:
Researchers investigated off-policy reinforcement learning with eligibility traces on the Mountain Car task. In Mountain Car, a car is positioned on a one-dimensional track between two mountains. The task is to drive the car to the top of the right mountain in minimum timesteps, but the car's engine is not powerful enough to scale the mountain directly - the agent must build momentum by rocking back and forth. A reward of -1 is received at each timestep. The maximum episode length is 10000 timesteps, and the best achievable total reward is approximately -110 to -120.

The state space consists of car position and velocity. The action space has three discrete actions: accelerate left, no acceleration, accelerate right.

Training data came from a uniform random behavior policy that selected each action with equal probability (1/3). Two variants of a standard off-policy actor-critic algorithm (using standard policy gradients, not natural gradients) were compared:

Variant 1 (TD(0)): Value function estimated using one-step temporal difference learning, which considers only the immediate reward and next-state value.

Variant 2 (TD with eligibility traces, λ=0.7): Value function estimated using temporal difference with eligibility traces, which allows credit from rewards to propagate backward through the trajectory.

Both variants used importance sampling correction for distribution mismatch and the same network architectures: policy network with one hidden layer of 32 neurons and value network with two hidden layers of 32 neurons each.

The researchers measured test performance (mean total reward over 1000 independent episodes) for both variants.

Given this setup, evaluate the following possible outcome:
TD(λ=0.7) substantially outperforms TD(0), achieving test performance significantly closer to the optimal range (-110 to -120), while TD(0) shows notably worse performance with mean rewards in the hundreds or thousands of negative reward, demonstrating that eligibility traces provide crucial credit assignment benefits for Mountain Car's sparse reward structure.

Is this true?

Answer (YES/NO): NO